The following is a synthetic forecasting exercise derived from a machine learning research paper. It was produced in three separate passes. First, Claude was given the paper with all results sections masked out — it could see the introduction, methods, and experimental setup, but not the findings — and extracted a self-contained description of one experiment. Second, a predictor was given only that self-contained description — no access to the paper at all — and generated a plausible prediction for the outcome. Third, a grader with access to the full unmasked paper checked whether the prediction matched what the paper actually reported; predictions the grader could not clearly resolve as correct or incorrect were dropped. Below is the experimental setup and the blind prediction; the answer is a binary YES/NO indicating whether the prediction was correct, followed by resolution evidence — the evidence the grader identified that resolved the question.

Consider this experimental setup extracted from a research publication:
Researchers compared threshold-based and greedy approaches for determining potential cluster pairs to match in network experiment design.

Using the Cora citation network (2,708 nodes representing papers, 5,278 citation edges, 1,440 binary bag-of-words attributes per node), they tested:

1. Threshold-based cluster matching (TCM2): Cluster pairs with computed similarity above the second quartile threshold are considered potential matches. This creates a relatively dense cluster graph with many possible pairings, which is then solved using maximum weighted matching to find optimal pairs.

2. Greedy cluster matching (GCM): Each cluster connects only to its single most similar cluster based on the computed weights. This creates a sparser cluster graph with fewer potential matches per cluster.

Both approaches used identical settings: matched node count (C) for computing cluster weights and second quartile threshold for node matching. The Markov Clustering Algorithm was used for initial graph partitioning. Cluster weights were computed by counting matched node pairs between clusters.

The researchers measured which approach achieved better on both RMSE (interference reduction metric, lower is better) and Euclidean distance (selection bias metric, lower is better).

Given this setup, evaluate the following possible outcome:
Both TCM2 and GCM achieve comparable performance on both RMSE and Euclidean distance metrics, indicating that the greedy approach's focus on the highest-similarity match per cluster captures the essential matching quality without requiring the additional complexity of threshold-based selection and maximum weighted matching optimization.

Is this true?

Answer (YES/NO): NO